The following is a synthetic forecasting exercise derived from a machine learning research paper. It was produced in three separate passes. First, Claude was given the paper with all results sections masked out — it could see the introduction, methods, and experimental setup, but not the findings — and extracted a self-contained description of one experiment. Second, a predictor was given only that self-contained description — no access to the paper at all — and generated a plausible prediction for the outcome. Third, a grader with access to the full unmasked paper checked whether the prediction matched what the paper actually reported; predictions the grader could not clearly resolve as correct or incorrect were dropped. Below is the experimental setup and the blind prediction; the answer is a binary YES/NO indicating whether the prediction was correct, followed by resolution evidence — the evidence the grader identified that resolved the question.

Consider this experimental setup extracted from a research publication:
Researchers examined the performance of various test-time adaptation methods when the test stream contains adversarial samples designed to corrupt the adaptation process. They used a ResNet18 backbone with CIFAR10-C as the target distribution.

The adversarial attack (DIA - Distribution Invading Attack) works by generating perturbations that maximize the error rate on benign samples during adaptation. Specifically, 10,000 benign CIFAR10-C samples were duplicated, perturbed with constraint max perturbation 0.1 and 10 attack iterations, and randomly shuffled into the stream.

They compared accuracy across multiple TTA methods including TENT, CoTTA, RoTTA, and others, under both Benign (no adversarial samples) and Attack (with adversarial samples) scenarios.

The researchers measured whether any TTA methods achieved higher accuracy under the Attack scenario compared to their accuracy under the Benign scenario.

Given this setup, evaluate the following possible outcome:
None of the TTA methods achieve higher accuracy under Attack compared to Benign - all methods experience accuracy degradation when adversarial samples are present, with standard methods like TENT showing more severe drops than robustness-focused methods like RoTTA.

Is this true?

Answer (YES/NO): NO